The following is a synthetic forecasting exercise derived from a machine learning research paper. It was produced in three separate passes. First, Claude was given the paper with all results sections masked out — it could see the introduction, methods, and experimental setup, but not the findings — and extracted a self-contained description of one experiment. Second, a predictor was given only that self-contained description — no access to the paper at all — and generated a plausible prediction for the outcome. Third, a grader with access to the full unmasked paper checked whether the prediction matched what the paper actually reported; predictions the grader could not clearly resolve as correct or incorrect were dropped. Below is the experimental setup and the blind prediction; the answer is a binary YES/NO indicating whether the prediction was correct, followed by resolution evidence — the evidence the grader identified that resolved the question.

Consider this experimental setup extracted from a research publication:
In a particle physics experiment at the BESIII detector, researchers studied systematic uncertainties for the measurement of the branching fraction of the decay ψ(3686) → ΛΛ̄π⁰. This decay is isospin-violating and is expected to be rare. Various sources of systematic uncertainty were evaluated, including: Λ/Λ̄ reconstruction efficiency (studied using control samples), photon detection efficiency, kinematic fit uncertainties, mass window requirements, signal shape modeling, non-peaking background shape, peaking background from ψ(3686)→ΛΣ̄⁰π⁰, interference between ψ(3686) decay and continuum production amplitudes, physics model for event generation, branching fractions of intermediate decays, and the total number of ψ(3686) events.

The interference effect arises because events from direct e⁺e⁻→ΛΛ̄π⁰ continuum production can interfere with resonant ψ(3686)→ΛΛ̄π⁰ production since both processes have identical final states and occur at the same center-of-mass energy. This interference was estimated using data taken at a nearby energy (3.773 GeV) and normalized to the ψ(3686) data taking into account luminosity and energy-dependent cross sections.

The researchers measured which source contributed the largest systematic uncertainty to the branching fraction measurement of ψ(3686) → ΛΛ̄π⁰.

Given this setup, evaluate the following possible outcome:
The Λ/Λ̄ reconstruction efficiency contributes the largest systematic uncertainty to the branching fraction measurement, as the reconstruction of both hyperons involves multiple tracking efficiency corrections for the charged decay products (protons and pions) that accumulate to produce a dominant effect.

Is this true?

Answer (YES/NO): NO